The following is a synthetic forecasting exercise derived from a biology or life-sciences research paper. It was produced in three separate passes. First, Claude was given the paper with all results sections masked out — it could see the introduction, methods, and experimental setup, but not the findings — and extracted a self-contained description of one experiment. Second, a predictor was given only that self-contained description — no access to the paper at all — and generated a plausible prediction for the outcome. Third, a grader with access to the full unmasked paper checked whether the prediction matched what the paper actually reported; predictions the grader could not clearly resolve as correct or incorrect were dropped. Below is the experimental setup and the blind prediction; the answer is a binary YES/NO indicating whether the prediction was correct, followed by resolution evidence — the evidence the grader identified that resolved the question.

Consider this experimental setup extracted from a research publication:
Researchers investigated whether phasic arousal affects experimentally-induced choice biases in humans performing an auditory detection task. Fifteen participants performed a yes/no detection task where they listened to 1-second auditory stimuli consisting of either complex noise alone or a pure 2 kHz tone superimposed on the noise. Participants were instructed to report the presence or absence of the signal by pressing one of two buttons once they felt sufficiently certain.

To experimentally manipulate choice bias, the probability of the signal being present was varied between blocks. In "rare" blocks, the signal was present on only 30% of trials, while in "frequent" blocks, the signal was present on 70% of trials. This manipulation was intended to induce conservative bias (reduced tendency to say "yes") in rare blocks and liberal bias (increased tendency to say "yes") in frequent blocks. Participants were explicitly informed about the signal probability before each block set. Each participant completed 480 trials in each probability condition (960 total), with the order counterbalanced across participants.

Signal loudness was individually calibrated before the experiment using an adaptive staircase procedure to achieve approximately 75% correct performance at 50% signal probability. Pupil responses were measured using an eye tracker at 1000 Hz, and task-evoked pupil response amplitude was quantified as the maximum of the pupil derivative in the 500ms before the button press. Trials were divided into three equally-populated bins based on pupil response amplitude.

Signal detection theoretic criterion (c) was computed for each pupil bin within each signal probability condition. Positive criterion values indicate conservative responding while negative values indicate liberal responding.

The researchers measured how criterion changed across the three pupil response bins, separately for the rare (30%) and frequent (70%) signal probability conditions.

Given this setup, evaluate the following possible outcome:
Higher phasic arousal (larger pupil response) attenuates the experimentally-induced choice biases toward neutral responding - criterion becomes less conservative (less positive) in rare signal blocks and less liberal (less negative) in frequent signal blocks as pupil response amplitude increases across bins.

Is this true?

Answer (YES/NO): YES